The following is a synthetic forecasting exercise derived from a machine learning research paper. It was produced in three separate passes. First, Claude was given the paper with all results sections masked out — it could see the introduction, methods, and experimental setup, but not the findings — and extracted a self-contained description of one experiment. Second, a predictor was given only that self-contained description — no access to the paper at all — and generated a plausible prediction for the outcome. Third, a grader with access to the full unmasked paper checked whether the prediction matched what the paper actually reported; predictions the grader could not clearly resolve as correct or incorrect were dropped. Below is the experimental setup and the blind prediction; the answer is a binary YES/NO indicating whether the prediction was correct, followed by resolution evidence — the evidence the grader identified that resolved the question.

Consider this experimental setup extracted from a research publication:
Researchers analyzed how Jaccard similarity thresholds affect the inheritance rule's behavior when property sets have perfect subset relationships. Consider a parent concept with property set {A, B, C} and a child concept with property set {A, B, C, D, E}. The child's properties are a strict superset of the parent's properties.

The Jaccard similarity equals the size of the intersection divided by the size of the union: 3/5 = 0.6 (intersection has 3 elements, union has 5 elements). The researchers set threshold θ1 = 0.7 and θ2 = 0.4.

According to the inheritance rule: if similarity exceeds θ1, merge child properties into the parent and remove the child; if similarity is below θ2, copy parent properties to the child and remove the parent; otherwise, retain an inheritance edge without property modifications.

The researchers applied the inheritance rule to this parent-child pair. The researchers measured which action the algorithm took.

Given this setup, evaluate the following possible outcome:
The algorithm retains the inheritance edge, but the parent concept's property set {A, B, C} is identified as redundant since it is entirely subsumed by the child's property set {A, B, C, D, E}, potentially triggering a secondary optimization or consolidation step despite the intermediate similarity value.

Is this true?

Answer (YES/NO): NO